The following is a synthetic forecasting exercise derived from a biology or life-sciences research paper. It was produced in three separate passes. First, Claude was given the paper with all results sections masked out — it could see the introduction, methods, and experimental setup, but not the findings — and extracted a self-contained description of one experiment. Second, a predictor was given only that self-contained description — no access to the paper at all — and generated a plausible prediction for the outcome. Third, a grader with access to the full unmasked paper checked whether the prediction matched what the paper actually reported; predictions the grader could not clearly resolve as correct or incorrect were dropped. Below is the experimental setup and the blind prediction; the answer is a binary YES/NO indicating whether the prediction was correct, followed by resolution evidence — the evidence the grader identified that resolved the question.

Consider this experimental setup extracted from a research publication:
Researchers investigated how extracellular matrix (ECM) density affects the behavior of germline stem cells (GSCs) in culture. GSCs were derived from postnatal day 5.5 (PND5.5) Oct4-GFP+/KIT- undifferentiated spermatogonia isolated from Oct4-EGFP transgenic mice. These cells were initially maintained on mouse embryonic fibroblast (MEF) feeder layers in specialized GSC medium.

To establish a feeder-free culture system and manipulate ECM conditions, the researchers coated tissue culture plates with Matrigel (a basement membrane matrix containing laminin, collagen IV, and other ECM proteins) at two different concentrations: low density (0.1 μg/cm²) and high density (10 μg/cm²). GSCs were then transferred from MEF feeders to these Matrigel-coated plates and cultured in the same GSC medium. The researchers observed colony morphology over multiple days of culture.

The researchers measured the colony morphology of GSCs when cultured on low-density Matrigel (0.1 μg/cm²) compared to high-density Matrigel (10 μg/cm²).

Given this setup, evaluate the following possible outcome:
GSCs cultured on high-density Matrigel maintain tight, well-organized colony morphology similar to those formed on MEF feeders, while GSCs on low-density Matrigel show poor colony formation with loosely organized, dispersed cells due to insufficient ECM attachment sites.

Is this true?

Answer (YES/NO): NO